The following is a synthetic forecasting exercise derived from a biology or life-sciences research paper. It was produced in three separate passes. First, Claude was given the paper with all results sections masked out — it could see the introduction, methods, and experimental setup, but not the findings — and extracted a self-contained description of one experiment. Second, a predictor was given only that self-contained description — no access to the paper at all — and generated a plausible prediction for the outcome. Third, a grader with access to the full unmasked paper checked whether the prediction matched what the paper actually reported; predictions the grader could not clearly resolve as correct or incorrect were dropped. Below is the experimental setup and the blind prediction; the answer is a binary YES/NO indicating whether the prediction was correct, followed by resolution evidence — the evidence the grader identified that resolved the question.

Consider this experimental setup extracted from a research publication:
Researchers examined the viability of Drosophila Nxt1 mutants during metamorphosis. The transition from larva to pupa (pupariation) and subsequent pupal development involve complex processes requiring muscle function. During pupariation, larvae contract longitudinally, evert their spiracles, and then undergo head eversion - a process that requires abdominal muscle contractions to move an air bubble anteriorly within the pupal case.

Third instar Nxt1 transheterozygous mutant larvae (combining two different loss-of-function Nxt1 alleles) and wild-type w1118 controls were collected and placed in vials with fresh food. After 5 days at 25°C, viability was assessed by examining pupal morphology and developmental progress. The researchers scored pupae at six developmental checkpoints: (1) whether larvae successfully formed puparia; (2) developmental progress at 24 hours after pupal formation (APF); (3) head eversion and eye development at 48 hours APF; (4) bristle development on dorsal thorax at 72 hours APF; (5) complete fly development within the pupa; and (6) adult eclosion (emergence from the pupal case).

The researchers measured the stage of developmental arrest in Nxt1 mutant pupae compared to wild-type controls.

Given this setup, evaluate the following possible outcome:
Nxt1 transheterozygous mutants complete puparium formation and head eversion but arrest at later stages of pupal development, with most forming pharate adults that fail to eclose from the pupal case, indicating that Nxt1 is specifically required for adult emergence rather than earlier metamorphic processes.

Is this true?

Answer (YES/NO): NO